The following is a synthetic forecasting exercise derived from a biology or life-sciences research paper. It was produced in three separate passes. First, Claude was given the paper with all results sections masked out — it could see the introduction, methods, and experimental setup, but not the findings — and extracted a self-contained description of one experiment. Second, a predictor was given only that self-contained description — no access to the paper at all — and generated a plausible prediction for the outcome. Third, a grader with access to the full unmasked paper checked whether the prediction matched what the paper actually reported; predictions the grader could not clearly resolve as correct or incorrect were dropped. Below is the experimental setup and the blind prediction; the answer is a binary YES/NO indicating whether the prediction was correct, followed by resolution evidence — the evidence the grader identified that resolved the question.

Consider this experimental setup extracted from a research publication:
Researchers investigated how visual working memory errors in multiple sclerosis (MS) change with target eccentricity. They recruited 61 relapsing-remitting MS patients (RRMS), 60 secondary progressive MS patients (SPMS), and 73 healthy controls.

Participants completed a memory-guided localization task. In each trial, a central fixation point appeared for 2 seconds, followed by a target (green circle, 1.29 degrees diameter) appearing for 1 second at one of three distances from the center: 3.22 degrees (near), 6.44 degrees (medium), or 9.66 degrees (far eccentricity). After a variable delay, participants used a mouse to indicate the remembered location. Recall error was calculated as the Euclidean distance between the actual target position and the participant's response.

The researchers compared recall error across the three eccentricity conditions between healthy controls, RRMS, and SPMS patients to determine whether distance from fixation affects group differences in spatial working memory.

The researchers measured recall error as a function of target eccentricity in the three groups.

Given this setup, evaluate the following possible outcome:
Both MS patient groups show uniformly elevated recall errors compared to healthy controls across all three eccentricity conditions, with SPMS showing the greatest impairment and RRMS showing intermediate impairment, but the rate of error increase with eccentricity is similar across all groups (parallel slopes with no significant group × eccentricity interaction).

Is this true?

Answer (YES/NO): NO